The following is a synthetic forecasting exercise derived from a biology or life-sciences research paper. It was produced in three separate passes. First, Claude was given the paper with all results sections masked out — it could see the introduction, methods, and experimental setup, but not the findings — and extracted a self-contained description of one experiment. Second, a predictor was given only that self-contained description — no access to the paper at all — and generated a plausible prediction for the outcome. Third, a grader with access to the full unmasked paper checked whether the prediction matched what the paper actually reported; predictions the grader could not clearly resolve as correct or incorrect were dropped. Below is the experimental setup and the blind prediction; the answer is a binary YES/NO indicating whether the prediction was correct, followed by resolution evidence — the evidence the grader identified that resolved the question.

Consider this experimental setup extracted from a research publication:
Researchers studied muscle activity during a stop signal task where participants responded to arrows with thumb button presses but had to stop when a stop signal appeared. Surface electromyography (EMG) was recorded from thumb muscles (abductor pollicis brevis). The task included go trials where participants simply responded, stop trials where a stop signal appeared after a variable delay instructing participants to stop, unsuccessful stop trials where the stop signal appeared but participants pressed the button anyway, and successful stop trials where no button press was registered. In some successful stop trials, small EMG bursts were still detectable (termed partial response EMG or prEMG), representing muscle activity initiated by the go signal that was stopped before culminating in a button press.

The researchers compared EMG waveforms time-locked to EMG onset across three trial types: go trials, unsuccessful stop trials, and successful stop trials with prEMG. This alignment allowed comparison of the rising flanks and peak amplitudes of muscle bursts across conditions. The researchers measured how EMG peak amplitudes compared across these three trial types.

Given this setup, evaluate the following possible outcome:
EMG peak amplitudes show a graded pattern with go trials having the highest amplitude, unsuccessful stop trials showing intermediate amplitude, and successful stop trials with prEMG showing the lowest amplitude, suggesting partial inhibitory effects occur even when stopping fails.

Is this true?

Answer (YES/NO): YES